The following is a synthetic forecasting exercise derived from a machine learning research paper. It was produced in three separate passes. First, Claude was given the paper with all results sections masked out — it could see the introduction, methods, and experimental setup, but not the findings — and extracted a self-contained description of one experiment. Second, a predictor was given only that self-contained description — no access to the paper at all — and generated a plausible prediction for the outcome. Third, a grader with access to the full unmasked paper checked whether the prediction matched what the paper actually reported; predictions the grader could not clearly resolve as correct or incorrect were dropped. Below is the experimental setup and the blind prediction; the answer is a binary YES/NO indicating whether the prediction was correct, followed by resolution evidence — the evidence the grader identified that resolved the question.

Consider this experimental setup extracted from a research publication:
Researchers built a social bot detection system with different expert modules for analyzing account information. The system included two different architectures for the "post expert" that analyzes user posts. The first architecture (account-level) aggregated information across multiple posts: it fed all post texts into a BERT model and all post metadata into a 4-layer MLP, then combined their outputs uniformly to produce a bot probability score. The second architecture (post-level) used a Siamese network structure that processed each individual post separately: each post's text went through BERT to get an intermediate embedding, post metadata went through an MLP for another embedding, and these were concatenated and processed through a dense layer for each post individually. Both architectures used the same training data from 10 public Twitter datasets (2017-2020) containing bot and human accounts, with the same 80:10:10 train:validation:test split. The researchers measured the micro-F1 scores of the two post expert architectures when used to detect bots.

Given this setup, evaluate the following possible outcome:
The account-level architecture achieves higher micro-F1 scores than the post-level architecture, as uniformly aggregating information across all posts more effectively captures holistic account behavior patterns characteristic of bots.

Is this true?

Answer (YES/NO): NO